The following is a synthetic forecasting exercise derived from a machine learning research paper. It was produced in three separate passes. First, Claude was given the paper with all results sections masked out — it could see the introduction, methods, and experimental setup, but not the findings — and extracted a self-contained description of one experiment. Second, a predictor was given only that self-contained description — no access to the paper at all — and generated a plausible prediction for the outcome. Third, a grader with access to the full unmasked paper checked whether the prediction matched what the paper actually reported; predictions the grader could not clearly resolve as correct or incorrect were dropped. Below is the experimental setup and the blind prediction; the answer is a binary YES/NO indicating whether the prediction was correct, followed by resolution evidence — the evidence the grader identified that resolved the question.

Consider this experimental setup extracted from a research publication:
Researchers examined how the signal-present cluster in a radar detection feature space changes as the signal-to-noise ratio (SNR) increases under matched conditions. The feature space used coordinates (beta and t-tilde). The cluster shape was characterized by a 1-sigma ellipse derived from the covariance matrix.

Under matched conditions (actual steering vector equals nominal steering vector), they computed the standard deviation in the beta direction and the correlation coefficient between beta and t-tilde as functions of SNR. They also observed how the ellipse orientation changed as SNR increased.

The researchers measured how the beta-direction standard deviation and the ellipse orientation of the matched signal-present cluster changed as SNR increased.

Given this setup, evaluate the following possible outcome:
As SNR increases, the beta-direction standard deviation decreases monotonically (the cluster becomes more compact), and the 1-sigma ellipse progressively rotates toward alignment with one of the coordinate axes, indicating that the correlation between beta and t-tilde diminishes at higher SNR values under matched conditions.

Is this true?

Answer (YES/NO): NO